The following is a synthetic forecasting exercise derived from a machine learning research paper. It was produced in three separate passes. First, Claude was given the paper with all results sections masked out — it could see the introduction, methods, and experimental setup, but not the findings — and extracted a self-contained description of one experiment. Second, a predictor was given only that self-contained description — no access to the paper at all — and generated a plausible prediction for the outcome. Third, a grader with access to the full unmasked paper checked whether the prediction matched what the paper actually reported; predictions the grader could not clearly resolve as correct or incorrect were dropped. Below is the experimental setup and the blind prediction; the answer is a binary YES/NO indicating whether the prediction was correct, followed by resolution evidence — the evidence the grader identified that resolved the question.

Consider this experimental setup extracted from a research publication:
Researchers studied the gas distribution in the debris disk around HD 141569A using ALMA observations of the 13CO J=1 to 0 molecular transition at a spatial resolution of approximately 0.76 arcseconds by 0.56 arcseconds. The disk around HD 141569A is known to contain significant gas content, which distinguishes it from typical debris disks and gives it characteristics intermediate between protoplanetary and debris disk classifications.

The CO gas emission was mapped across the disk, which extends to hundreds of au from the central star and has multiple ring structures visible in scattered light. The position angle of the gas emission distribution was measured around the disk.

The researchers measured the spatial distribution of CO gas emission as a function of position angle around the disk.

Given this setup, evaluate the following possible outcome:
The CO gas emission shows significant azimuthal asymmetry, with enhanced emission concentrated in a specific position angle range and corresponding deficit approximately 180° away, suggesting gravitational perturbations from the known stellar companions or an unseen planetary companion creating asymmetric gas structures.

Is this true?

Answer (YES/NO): NO